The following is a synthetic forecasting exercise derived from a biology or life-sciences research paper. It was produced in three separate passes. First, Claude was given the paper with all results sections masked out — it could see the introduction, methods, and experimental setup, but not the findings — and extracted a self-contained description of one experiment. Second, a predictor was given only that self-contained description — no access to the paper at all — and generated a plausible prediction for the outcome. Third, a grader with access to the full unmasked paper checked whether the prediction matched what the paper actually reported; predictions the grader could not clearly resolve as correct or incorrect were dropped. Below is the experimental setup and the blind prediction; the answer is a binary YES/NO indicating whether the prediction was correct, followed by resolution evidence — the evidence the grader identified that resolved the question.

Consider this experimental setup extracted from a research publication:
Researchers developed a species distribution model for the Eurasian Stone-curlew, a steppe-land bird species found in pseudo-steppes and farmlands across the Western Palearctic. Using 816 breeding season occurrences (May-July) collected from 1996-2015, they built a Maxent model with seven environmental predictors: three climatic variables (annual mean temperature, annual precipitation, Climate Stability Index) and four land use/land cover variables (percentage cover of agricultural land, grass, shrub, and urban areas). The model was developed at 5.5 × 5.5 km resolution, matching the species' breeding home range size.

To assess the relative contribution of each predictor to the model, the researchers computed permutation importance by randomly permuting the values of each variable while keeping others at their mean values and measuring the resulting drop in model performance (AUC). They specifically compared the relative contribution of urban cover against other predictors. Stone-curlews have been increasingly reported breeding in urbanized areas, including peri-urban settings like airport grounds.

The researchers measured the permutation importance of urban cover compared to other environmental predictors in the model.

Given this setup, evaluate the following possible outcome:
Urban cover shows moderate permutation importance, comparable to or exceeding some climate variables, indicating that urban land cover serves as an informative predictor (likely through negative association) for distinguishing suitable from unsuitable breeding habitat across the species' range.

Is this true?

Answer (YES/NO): NO